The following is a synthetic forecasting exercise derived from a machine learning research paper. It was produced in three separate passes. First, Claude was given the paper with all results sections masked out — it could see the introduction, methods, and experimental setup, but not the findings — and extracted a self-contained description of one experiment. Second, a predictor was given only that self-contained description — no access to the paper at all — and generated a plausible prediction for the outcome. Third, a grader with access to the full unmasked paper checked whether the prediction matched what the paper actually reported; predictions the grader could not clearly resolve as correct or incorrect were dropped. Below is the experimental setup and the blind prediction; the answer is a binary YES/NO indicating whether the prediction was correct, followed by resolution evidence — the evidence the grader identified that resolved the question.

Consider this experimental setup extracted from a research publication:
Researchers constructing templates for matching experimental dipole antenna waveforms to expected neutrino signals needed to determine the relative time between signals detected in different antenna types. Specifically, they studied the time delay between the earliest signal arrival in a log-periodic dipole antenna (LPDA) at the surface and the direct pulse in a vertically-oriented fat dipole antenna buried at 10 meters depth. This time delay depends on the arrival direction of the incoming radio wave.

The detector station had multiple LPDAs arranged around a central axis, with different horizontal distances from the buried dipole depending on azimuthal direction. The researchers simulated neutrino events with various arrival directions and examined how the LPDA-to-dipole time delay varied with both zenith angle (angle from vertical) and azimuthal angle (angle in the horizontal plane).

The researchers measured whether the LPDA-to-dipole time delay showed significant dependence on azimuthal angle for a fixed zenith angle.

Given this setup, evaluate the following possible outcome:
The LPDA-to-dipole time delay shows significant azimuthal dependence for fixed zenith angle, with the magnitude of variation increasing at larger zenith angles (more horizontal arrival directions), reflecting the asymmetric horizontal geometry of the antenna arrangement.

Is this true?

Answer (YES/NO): NO